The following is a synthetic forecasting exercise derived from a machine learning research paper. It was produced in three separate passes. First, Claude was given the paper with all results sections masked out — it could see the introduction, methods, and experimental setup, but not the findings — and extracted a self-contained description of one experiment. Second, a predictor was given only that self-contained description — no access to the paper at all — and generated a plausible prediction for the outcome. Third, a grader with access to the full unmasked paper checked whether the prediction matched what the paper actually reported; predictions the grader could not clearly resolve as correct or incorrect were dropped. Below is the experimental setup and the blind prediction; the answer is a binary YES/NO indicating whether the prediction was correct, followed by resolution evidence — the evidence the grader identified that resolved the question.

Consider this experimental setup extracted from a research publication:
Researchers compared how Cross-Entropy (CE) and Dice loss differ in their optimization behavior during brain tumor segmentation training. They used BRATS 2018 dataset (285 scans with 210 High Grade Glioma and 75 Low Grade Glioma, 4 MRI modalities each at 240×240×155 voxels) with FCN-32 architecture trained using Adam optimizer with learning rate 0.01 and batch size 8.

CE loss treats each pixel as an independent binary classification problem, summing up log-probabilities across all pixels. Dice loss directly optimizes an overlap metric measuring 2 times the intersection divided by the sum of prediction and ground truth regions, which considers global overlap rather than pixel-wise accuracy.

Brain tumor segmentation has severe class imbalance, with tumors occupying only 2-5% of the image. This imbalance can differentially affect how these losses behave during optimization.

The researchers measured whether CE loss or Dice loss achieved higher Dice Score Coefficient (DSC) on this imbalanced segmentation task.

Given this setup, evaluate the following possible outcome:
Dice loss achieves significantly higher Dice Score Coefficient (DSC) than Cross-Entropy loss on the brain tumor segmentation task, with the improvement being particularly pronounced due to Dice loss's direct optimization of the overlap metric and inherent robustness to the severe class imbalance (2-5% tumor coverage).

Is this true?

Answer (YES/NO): NO